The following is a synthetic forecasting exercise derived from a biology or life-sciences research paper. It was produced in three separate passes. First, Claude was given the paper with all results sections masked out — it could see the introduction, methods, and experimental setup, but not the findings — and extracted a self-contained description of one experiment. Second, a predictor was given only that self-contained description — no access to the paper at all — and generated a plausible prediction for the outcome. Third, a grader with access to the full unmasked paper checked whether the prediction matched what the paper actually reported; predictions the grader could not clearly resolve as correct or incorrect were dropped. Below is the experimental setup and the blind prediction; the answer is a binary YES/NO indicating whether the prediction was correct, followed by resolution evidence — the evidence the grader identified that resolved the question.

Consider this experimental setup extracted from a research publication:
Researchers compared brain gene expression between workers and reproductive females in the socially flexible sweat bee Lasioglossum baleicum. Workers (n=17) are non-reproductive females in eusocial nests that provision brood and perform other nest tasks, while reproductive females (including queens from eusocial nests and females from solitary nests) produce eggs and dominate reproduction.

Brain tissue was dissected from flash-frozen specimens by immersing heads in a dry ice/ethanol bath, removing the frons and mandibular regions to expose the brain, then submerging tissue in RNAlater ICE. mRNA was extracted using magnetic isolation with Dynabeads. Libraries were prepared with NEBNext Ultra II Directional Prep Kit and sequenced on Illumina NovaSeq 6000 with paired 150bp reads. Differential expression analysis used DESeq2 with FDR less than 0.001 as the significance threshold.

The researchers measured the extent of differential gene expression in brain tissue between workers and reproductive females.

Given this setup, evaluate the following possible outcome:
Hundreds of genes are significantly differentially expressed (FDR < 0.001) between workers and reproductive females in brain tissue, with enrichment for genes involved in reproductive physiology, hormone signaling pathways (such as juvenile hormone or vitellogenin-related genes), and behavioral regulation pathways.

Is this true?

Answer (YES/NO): NO